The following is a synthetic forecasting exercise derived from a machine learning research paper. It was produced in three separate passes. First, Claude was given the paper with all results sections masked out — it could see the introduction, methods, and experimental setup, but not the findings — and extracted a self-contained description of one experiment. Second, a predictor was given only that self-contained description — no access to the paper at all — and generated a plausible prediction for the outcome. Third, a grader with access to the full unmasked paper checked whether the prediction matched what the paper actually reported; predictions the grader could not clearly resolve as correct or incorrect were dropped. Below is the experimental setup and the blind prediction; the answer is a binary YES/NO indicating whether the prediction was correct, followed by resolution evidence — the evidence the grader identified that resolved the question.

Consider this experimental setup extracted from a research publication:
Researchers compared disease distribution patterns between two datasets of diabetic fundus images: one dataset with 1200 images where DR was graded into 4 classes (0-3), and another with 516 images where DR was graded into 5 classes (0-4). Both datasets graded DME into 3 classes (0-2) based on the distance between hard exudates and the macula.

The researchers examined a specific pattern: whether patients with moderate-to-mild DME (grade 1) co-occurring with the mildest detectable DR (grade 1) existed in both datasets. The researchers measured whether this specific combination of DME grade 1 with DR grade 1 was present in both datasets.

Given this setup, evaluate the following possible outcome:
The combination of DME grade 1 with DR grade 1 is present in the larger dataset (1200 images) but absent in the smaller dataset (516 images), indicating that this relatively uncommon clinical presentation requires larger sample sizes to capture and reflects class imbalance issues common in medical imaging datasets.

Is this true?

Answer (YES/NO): YES